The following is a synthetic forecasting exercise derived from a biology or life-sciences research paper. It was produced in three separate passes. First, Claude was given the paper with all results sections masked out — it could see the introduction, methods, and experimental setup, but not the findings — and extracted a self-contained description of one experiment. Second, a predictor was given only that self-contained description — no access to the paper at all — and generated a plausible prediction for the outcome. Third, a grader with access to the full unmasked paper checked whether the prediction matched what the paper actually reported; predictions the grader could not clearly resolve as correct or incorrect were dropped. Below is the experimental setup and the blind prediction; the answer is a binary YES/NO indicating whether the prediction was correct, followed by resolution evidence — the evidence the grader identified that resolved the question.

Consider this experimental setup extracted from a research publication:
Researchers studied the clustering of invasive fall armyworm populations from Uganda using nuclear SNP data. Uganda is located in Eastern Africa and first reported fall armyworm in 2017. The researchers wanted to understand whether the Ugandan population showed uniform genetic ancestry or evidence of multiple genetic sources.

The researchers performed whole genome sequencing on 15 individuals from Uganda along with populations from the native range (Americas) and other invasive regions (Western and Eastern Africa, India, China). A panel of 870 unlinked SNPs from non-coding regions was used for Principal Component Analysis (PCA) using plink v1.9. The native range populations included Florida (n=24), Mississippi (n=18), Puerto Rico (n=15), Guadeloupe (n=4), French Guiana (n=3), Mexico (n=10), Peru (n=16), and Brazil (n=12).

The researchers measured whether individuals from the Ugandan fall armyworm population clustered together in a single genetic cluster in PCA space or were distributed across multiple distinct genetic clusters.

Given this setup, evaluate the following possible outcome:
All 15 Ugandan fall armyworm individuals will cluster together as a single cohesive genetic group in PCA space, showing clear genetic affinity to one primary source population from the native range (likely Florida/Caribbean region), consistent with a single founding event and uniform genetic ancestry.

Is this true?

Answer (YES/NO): NO